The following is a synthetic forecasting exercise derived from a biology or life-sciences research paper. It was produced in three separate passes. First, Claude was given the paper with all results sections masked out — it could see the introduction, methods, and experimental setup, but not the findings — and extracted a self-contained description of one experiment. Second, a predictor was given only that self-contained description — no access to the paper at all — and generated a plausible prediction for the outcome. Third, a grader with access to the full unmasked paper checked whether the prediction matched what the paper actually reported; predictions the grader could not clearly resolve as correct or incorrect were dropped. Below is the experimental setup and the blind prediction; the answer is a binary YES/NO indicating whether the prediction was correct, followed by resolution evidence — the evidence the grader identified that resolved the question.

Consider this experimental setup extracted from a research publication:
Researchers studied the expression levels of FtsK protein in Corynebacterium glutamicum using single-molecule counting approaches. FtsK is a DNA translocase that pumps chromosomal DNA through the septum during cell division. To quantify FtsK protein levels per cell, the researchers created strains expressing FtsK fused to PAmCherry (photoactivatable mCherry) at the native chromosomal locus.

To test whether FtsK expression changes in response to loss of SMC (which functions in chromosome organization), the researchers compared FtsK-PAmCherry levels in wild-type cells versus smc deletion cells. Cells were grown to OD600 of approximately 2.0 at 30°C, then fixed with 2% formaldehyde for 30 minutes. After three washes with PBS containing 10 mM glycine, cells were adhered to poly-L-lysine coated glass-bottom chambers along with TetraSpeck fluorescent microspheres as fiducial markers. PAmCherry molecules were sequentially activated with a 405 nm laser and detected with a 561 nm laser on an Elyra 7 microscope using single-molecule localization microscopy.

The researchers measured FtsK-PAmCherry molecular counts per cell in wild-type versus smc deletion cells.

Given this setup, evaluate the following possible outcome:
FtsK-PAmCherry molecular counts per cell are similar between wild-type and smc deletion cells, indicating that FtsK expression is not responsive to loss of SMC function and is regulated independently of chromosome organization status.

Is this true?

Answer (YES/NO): YES